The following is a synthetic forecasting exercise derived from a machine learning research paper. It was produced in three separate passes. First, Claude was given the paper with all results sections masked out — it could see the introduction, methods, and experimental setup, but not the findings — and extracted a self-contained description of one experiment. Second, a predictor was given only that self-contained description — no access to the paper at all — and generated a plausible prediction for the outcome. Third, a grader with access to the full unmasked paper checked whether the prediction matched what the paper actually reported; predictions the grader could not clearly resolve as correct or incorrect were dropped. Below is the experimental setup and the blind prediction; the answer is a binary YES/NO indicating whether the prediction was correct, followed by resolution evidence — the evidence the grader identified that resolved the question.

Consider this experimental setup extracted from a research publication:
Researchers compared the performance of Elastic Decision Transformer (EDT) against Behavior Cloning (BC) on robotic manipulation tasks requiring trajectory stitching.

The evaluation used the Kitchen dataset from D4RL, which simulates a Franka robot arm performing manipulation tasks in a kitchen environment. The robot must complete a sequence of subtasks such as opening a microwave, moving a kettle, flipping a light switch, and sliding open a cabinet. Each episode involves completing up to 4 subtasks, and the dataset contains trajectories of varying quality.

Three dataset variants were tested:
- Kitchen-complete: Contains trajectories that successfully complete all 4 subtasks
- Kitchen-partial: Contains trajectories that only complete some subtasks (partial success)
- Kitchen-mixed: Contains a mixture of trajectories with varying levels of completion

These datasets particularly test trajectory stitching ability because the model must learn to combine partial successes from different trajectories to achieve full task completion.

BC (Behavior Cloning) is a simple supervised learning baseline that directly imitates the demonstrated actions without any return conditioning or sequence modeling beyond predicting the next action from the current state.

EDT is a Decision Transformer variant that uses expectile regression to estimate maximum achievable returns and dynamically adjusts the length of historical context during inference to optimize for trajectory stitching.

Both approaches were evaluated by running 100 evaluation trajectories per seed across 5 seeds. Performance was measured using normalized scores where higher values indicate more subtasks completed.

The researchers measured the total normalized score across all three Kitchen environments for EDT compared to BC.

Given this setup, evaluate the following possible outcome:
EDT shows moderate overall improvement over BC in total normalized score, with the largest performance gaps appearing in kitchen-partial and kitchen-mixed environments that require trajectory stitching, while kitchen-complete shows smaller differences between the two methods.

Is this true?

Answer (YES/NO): NO